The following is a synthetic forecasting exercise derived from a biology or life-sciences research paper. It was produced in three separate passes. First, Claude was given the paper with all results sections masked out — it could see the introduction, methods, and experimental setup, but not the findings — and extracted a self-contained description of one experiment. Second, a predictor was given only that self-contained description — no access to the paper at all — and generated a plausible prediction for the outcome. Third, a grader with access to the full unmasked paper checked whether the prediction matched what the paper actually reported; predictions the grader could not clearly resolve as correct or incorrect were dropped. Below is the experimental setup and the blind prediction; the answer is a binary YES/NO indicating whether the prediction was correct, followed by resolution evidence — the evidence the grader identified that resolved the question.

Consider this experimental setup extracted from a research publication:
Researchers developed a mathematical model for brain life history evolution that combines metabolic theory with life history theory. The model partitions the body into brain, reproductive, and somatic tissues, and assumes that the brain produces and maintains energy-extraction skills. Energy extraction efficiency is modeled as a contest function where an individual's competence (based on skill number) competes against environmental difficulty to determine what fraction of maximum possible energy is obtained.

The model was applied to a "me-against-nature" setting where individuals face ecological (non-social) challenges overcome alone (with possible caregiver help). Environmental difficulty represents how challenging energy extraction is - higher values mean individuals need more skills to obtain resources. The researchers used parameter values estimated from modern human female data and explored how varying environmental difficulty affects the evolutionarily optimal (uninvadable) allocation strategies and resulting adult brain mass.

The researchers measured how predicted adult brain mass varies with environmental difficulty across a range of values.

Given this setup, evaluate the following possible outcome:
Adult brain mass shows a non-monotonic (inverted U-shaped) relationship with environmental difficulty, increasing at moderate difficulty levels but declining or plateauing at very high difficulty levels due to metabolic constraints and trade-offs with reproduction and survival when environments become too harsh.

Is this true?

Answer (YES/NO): YES